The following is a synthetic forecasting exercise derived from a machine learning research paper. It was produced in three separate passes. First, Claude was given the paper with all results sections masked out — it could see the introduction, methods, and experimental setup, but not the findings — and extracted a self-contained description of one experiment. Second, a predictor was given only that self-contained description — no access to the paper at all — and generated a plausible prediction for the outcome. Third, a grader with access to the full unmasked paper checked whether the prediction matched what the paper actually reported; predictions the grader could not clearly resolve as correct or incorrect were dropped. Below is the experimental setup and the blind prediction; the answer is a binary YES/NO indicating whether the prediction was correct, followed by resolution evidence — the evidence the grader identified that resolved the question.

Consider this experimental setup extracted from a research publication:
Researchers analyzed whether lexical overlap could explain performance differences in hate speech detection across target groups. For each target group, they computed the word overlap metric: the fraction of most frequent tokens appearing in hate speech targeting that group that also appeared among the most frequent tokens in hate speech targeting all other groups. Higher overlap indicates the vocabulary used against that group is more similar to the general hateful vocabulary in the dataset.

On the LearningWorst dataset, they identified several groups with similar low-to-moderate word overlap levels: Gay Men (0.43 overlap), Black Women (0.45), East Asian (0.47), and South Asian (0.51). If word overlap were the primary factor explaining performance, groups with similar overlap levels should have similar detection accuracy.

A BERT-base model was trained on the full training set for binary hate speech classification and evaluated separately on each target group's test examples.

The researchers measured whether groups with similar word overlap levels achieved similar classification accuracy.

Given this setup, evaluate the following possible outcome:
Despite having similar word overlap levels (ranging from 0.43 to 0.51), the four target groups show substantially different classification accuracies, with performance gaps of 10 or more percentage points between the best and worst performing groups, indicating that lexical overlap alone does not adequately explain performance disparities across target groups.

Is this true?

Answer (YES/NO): YES